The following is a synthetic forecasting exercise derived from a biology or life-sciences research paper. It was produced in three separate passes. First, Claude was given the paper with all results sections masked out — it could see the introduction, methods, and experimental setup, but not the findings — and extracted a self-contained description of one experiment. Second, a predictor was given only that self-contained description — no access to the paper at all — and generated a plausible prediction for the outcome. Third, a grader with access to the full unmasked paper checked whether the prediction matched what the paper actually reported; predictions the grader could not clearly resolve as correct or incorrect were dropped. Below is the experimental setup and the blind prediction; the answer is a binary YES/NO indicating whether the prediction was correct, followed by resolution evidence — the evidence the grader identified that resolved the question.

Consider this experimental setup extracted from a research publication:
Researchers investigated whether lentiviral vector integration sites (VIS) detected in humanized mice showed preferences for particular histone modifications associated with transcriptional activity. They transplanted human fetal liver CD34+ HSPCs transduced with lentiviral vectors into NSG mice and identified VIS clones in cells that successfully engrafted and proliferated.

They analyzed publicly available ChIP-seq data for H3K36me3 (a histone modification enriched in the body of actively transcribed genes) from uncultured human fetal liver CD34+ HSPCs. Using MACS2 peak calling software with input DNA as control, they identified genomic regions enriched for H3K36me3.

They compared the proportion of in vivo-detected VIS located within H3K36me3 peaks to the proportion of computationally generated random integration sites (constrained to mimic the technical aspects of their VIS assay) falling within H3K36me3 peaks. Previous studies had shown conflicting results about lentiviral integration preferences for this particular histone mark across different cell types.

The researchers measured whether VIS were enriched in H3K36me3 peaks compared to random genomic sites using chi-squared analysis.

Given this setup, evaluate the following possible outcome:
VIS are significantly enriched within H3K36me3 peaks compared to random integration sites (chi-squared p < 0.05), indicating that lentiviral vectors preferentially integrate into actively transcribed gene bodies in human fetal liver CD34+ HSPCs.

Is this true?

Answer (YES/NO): YES